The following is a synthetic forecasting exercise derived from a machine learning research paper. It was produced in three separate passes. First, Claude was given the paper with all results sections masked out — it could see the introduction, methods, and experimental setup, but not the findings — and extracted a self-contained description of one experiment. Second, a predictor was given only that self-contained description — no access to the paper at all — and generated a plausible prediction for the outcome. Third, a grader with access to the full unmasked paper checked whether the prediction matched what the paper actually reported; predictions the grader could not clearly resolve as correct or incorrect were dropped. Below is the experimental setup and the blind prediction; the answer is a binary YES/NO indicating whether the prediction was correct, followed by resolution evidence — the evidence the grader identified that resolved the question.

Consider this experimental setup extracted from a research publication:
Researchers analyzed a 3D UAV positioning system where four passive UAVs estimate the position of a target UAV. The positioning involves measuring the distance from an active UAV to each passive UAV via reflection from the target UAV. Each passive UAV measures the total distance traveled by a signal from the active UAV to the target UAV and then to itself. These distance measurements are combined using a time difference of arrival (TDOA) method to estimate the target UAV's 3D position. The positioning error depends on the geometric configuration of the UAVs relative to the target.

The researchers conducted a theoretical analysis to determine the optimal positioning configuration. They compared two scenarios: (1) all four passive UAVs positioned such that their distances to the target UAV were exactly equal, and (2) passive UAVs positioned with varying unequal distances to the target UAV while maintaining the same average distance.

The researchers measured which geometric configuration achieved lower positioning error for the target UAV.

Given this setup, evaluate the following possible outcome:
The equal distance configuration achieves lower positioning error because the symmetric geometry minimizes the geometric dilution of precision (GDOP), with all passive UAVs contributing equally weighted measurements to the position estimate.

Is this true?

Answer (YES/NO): YES